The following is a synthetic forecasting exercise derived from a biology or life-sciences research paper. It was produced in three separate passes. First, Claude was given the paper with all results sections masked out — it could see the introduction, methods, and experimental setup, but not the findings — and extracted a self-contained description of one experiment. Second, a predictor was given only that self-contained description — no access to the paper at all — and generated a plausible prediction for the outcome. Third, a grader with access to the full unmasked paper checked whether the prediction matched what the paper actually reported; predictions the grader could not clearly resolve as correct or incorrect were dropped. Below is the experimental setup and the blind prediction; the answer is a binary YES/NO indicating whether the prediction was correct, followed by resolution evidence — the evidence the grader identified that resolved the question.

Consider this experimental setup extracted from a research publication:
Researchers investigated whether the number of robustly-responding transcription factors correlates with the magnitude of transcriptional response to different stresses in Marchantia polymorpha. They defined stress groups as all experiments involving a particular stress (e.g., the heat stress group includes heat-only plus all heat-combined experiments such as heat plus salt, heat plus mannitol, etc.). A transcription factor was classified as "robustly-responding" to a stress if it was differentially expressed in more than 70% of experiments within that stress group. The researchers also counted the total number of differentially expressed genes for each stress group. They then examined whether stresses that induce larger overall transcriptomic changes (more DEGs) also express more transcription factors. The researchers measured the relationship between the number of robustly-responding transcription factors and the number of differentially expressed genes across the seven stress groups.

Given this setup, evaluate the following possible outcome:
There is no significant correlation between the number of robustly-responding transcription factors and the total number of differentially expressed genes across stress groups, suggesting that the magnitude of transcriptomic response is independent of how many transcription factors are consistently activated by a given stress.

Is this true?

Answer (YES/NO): NO